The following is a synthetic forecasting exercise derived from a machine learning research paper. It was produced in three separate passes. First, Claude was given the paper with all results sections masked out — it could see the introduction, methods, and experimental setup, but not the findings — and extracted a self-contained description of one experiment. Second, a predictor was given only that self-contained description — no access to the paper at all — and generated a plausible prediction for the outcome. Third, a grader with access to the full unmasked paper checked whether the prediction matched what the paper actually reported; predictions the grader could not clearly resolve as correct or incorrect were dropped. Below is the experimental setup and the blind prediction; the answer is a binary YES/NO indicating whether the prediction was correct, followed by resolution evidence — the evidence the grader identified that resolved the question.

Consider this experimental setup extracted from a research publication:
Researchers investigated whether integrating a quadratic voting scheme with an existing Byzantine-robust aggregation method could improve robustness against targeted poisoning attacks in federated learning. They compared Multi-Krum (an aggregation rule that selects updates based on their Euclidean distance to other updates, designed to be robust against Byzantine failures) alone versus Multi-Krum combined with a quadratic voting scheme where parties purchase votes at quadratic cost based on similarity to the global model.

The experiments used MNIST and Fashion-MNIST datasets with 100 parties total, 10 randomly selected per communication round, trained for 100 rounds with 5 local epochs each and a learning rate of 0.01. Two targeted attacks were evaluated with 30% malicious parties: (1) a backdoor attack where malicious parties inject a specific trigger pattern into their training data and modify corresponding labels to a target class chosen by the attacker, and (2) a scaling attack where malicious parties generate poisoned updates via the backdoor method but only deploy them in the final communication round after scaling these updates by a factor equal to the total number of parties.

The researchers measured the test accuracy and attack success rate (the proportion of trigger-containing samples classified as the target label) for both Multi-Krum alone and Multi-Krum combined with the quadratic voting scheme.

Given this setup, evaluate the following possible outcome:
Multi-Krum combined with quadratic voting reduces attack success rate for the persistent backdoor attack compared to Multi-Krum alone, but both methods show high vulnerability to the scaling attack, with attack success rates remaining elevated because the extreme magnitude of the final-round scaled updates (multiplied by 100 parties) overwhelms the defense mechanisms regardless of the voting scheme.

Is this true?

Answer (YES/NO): NO